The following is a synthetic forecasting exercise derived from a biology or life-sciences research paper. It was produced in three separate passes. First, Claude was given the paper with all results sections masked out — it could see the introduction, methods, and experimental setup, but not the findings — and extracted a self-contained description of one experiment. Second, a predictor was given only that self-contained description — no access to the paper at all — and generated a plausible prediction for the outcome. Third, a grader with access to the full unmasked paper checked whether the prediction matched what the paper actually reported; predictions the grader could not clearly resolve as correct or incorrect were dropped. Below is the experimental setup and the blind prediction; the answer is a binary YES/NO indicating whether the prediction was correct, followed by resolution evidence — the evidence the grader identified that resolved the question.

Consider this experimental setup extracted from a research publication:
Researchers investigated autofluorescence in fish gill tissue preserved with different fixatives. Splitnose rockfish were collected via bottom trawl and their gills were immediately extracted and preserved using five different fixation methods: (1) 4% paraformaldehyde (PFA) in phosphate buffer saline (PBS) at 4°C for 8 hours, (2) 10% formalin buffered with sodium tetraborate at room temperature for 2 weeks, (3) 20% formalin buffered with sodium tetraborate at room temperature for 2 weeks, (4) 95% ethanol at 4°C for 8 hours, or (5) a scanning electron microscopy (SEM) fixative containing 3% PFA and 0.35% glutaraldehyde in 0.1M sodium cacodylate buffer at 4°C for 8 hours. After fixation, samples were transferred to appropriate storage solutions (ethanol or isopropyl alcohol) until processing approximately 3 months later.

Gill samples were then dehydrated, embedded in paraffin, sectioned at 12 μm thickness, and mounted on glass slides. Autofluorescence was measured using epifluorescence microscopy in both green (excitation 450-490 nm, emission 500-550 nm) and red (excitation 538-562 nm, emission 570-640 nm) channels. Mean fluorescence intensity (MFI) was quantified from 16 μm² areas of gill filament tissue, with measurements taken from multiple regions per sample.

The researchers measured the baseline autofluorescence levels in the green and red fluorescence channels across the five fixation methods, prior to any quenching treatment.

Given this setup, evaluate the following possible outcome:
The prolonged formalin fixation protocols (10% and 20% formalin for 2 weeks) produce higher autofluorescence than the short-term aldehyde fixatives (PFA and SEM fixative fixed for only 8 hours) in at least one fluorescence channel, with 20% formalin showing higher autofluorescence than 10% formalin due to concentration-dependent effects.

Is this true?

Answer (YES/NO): NO